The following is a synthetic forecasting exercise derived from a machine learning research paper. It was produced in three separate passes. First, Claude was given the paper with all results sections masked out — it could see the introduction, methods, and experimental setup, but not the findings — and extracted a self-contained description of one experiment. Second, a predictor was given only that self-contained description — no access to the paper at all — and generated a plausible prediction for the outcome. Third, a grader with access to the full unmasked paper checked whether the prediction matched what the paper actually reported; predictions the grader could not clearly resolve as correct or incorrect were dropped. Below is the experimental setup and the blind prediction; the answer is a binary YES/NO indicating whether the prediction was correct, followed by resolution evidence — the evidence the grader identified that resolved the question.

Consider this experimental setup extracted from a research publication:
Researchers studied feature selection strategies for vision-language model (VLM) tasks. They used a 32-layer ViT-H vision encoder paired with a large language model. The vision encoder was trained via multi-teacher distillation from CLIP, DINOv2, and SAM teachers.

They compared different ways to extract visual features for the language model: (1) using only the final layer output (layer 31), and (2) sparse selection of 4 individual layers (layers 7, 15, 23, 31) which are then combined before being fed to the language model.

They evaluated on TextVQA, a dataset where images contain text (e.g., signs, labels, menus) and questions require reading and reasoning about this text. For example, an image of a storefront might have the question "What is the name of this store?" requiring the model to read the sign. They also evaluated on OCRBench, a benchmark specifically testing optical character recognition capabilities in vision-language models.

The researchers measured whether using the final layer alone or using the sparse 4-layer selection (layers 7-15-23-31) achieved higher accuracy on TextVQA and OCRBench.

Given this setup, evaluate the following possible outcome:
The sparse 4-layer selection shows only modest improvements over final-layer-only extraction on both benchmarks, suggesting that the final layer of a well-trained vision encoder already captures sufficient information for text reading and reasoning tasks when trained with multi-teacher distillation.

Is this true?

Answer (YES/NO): NO